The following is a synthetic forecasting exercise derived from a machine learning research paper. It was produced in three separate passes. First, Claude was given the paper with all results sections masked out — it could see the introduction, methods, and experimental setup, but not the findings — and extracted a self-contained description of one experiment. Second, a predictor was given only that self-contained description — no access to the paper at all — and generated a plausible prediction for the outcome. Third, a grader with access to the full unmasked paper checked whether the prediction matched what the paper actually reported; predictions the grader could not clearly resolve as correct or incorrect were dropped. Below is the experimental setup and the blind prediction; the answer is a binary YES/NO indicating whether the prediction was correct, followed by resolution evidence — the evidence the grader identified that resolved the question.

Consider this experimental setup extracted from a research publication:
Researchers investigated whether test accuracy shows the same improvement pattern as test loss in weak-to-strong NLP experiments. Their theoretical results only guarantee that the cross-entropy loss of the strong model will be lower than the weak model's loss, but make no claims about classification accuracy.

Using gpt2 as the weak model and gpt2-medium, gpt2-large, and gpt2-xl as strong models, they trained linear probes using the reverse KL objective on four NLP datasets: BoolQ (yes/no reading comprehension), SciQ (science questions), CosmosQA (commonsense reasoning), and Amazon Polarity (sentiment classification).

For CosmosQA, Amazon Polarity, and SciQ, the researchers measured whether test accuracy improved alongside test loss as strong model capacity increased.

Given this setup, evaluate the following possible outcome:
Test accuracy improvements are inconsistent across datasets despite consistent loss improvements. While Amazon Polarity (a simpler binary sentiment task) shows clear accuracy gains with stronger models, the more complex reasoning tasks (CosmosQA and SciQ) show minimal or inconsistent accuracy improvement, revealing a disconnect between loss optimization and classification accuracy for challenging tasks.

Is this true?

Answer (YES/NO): NO